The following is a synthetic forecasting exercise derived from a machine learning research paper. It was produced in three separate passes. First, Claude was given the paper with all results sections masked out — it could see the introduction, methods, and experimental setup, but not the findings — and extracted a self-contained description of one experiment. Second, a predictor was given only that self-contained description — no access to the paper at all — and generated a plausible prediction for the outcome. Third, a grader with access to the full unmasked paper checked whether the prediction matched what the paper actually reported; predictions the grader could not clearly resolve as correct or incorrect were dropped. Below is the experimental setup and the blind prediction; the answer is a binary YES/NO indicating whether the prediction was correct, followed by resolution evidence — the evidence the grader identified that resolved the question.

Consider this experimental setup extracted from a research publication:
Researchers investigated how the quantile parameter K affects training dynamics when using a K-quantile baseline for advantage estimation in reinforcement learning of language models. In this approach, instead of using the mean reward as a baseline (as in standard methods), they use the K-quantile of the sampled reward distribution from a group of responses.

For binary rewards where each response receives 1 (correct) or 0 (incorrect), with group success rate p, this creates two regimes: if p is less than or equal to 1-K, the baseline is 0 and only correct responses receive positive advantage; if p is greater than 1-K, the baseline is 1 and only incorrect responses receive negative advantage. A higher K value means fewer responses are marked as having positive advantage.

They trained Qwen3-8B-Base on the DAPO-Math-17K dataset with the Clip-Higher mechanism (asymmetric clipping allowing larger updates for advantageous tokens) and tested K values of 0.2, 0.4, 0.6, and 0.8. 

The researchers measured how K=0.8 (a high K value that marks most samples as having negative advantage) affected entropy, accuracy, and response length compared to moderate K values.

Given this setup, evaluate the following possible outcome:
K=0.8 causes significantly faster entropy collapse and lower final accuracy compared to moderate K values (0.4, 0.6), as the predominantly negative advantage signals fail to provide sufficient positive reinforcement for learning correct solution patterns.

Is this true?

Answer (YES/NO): NO